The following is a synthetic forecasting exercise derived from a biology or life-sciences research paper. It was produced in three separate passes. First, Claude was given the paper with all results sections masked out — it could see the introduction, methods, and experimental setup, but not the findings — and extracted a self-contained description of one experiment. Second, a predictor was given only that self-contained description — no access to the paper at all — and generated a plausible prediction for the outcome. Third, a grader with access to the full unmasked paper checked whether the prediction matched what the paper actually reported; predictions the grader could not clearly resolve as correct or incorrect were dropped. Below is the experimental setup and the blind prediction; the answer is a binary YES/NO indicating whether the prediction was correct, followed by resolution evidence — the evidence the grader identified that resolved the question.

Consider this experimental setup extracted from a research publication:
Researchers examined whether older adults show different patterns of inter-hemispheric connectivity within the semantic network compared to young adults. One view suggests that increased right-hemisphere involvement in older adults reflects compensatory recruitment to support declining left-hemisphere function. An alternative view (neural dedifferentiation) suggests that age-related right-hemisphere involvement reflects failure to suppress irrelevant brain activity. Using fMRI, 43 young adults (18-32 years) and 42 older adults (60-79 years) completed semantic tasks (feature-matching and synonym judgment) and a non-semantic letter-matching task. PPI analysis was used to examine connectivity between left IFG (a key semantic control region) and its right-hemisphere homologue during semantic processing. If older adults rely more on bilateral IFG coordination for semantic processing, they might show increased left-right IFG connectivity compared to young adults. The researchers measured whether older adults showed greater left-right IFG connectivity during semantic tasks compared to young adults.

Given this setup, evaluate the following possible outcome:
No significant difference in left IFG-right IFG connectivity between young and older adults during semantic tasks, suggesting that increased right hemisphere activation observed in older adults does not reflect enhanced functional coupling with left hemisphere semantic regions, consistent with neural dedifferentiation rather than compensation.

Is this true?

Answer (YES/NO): YES